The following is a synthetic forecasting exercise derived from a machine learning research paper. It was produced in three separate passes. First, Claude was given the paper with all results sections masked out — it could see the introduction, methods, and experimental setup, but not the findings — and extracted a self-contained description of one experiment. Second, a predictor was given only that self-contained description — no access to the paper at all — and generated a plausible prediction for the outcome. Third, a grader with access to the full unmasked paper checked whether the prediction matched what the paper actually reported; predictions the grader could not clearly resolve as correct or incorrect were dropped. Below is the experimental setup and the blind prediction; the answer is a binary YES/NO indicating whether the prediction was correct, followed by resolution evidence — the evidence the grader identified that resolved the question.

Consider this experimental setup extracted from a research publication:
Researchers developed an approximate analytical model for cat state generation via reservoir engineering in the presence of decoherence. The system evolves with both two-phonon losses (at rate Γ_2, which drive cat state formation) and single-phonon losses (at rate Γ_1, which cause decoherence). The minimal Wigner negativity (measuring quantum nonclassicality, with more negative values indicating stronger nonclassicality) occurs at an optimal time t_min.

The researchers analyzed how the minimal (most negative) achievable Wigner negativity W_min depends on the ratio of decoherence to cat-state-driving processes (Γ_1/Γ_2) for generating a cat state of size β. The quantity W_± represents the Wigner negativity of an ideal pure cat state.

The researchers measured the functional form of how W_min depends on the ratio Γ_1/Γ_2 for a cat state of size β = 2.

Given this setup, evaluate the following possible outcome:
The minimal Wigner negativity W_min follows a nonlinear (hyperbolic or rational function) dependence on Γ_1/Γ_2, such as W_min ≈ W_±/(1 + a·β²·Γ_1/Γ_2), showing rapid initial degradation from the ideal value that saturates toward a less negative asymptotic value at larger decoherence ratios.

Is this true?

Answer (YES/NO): NO